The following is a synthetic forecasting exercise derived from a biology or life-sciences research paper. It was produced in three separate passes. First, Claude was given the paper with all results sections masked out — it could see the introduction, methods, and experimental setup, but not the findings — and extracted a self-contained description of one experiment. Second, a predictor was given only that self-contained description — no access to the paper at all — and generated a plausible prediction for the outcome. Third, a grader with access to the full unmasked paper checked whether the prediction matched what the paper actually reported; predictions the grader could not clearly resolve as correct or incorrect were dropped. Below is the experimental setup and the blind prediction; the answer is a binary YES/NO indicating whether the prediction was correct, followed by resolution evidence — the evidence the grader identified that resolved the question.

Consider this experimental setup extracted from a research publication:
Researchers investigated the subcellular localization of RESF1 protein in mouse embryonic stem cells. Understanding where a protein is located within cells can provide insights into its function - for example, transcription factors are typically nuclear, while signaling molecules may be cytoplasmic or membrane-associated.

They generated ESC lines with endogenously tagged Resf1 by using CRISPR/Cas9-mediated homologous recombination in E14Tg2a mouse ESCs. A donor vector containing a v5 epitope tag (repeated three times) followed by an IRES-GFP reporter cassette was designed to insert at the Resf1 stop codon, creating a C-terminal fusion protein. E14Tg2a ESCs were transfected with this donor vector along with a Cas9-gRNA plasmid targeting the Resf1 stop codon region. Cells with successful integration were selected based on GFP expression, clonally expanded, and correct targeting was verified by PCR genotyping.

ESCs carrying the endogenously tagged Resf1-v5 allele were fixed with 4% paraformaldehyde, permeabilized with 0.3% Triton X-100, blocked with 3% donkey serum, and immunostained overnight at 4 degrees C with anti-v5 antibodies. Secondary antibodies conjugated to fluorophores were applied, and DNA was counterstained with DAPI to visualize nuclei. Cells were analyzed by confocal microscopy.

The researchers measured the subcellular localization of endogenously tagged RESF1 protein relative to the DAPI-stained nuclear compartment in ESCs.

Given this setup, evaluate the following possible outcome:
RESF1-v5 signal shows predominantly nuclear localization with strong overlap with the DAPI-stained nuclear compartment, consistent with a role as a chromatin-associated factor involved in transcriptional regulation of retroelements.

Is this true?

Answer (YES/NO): YES